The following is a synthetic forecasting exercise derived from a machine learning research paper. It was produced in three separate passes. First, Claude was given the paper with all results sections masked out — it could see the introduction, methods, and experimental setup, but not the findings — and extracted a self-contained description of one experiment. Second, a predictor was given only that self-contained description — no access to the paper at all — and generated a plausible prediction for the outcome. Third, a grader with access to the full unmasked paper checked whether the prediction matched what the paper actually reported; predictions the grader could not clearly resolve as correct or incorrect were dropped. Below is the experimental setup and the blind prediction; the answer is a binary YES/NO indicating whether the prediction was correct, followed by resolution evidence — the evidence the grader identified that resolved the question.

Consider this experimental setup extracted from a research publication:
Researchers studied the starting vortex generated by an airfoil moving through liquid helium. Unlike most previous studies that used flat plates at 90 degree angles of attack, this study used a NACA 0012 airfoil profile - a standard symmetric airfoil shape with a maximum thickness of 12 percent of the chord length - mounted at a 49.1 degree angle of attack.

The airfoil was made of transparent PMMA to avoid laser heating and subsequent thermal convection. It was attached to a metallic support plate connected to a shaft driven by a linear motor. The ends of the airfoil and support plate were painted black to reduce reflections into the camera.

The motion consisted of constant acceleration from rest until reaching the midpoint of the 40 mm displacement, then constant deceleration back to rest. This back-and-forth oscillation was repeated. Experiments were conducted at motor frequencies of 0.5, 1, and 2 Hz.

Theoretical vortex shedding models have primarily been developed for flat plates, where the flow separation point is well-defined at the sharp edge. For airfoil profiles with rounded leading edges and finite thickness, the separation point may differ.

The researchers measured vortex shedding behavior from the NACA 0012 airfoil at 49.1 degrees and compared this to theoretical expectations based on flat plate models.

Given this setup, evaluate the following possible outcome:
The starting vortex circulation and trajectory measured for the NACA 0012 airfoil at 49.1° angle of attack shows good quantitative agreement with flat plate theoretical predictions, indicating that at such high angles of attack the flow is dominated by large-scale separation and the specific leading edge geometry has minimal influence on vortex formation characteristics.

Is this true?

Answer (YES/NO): NO